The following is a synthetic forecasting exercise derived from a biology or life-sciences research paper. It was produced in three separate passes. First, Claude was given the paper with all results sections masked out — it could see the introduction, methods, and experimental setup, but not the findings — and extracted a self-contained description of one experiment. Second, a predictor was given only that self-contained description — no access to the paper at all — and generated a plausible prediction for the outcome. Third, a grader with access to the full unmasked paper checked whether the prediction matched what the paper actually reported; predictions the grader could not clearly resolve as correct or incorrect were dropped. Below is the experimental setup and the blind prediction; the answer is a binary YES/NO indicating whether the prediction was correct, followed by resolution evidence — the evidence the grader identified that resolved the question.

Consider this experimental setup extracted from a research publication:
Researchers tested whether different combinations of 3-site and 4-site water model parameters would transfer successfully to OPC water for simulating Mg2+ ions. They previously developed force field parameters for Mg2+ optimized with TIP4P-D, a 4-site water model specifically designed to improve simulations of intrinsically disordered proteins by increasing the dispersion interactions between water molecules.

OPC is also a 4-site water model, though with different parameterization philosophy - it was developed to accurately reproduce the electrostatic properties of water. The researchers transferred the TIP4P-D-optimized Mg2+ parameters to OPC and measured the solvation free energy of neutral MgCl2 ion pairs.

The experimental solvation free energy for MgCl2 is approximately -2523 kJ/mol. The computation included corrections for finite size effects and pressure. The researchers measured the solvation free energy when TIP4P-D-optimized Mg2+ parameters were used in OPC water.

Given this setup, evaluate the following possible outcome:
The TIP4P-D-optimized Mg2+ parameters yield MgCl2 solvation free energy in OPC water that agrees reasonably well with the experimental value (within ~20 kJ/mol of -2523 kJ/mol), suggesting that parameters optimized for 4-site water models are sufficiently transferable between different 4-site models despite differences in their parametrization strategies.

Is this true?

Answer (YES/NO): NO